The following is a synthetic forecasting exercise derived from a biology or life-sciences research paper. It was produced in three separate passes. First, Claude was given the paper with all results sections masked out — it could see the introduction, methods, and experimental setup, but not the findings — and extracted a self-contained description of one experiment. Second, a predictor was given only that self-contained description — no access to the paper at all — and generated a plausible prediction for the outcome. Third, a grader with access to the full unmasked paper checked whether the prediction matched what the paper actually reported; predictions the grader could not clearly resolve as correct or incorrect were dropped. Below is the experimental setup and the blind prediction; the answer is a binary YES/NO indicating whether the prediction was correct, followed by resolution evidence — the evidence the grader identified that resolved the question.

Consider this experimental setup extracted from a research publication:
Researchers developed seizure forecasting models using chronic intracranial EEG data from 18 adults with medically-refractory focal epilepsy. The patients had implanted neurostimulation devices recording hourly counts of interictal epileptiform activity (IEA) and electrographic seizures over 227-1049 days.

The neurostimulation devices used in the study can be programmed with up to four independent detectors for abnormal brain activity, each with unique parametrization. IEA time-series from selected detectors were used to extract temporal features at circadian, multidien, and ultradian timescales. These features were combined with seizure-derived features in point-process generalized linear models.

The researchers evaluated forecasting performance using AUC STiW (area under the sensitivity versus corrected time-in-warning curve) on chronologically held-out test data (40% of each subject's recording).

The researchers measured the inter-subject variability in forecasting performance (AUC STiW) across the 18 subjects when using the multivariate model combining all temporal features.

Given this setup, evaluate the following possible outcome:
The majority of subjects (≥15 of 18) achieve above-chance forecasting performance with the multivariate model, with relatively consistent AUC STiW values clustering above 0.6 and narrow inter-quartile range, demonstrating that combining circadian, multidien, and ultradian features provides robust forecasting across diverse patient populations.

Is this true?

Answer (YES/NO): NO